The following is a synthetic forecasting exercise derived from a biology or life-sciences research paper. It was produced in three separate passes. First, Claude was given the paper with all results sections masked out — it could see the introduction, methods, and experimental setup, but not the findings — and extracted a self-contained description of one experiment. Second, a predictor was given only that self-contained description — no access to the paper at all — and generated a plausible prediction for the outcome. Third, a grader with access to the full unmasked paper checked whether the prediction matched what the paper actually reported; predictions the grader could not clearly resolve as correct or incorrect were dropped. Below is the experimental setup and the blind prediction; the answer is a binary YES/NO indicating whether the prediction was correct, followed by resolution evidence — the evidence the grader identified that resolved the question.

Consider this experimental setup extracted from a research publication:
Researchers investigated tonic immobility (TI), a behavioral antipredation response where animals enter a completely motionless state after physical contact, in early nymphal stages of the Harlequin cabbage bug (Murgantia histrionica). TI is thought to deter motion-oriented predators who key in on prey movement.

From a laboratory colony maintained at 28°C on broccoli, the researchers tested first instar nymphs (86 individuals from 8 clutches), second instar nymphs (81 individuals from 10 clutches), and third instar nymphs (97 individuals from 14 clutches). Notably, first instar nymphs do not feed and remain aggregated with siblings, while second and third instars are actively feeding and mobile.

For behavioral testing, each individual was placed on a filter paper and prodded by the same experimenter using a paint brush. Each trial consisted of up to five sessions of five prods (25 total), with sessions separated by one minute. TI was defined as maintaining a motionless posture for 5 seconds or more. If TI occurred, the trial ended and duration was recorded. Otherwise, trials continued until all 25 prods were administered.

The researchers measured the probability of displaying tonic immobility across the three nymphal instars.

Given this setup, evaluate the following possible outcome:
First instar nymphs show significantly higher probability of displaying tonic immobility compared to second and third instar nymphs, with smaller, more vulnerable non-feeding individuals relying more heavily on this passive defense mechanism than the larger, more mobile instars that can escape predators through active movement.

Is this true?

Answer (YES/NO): YES